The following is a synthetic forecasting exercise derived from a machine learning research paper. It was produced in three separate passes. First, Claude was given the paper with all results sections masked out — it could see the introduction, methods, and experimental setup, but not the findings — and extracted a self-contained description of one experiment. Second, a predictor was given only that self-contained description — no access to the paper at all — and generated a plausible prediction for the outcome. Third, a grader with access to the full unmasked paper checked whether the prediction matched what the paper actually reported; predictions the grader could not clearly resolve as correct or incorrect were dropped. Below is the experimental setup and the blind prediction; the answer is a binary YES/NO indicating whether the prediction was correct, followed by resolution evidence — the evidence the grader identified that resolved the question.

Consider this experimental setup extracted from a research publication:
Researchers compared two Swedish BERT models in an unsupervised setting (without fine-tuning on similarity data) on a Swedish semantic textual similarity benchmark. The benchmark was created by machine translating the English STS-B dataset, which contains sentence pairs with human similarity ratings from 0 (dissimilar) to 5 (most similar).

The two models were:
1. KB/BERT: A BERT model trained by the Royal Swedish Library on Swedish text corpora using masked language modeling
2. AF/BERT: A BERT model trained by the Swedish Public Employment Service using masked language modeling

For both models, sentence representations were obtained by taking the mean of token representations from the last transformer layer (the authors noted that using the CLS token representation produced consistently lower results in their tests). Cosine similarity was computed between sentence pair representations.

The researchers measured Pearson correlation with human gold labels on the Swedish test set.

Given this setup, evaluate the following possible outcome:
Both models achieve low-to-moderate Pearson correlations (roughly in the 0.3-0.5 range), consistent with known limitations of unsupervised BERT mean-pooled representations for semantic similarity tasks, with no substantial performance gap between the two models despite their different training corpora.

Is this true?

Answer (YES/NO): YES